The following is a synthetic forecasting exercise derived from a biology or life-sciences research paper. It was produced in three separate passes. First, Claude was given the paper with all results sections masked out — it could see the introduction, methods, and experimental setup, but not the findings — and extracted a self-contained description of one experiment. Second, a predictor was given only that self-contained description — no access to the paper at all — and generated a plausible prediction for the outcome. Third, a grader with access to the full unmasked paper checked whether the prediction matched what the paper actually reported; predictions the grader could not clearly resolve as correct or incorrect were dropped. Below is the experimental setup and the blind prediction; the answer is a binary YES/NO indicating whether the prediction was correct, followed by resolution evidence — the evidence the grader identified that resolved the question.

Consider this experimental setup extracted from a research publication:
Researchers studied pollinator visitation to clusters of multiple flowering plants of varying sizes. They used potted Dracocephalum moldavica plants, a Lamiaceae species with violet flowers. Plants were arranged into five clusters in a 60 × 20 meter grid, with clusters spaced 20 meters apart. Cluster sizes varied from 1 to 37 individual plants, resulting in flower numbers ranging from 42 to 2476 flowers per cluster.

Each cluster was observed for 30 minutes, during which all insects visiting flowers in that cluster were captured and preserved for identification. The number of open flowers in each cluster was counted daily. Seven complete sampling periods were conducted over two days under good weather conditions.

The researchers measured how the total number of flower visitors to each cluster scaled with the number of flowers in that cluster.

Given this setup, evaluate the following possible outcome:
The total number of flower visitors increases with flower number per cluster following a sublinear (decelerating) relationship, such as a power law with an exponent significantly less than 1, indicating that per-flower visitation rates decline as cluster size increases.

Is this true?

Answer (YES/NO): YES